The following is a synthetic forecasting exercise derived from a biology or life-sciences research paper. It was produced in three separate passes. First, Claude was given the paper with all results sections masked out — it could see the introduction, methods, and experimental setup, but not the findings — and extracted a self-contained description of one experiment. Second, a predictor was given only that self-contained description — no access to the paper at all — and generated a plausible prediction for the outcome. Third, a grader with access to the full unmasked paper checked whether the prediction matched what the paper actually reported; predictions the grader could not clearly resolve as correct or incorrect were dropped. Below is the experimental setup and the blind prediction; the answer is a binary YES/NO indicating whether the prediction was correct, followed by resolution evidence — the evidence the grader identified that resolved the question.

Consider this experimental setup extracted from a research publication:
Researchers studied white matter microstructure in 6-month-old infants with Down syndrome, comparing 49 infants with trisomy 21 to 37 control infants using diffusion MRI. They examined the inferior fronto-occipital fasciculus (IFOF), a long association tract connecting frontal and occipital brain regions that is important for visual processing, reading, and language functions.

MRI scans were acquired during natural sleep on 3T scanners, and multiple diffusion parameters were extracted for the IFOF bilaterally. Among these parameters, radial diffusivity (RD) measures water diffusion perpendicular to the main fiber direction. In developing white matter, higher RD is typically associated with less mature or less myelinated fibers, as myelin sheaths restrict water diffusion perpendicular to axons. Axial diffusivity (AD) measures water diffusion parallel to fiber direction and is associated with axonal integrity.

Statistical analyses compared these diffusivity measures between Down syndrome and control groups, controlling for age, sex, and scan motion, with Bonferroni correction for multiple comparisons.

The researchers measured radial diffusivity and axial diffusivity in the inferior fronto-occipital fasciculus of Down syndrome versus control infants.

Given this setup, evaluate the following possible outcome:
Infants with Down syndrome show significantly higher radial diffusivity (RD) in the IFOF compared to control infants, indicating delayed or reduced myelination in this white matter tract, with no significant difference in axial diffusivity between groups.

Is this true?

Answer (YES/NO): YES